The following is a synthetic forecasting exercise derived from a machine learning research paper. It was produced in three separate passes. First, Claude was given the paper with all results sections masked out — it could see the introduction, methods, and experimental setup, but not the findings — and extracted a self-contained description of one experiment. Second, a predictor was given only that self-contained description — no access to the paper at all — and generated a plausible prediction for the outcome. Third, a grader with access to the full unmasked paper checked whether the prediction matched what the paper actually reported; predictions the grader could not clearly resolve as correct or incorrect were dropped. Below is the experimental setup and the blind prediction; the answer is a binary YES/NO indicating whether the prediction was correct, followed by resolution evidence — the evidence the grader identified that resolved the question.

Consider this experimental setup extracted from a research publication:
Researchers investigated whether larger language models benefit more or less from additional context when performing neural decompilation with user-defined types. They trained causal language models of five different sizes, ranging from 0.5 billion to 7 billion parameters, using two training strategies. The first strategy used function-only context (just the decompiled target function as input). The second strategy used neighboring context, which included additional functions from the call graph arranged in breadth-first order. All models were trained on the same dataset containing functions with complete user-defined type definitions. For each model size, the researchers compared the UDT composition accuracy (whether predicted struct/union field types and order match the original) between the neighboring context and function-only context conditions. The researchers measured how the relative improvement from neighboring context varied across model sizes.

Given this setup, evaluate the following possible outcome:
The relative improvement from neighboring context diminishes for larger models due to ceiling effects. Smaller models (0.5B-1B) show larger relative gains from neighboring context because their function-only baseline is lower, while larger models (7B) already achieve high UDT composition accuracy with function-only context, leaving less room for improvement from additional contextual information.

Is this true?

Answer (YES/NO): NO